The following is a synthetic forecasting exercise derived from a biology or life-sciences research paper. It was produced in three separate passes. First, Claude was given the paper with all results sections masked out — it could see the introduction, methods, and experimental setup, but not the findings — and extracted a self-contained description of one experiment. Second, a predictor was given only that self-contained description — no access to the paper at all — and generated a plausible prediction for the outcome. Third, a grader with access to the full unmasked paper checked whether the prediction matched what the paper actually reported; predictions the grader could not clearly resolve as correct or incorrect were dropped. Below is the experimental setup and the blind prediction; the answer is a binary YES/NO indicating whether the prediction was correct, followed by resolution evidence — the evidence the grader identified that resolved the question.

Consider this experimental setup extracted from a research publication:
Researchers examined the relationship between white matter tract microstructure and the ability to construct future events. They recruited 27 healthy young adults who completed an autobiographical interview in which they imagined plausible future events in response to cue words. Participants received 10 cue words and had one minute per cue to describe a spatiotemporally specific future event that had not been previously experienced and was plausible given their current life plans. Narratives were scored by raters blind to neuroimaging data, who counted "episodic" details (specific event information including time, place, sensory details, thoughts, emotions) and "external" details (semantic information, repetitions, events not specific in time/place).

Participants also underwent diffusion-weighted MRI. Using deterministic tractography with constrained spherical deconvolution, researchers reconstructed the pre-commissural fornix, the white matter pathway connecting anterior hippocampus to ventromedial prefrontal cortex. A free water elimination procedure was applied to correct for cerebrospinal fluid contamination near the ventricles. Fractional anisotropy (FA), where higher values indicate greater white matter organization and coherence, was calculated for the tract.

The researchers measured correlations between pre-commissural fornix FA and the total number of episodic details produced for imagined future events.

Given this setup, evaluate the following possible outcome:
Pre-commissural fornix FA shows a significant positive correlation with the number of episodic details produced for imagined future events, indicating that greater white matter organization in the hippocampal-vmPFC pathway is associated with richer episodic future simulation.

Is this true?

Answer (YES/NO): YES